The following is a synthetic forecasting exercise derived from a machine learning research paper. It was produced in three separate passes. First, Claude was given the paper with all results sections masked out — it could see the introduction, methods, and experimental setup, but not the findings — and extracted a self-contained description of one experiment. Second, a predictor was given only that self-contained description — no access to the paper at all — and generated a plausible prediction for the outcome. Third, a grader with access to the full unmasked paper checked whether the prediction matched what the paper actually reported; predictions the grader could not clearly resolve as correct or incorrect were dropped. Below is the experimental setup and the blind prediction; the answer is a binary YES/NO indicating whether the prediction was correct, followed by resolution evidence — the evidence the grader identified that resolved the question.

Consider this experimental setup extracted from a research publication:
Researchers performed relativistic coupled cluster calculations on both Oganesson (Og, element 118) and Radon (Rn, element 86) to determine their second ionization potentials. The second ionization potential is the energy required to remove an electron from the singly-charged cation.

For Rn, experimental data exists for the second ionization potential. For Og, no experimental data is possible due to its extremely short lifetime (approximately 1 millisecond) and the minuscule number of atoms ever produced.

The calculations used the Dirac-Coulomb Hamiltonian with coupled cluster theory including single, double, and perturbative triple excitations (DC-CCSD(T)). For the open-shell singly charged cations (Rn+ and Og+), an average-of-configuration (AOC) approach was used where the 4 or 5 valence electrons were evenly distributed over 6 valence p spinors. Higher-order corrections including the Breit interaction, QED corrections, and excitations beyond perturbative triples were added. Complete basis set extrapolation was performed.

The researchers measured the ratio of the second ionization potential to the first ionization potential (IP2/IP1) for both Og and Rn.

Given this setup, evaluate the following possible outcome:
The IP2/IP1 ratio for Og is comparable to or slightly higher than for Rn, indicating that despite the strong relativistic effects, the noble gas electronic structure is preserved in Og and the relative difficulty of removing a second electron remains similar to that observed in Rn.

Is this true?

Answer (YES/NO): YES